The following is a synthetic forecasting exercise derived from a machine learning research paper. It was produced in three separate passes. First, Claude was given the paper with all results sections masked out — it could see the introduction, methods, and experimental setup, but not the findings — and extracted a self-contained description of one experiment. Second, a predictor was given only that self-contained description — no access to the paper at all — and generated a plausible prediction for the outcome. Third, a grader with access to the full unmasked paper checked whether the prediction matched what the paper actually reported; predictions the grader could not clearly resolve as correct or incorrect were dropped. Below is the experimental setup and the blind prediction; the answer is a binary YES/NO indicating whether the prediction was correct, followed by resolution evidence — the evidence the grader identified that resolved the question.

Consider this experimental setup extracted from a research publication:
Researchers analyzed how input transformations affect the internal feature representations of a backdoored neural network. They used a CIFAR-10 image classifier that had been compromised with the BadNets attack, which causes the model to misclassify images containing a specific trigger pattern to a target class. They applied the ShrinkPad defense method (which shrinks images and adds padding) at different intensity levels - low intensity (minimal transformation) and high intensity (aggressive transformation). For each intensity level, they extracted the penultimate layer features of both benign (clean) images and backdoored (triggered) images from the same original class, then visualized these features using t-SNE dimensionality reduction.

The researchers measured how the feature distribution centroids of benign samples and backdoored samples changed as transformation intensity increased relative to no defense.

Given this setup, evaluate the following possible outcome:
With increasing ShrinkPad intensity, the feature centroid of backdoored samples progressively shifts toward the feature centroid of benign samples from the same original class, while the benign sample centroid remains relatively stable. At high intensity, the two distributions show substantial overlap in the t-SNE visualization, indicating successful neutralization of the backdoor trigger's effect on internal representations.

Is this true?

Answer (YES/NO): NO